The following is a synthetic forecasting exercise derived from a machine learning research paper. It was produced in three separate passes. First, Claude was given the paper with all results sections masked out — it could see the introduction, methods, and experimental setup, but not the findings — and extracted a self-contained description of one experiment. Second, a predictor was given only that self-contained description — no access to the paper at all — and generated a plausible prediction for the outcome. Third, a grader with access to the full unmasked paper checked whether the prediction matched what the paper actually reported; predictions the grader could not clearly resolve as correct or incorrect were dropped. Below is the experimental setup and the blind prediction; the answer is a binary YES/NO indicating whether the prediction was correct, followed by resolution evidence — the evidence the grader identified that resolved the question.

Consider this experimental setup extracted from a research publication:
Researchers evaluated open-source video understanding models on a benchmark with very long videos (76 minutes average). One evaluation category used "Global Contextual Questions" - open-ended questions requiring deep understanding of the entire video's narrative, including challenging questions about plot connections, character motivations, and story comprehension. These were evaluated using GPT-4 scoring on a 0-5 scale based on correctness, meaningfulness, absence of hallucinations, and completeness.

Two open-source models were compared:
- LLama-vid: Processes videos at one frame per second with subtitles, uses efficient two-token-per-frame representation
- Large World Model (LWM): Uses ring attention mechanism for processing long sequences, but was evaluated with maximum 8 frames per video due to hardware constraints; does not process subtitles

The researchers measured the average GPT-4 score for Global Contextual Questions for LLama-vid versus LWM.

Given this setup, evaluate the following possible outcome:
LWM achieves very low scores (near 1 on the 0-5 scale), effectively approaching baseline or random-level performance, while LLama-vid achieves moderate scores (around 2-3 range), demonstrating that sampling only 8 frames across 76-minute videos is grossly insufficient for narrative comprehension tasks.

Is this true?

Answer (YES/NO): NO